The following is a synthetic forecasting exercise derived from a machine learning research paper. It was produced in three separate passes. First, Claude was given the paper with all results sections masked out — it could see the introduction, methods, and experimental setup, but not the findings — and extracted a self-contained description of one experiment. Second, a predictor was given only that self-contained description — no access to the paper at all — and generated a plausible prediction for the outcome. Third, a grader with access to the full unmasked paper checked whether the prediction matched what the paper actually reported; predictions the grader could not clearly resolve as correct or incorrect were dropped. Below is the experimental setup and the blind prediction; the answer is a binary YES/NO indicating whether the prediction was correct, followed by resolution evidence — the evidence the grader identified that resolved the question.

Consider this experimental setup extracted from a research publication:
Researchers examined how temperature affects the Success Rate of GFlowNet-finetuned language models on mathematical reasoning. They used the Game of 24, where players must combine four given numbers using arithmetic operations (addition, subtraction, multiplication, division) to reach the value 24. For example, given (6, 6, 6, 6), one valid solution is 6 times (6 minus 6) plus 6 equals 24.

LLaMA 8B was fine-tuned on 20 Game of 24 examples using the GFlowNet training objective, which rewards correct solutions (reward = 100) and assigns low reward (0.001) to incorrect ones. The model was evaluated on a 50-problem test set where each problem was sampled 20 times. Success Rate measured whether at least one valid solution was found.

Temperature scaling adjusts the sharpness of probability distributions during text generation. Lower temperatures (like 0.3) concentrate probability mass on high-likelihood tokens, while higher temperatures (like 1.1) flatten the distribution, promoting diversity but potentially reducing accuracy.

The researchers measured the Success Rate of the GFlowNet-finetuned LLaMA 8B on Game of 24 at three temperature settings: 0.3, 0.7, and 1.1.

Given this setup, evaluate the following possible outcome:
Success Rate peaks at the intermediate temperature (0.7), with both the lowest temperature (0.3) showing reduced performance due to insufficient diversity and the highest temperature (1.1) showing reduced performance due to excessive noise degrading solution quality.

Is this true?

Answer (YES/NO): YES